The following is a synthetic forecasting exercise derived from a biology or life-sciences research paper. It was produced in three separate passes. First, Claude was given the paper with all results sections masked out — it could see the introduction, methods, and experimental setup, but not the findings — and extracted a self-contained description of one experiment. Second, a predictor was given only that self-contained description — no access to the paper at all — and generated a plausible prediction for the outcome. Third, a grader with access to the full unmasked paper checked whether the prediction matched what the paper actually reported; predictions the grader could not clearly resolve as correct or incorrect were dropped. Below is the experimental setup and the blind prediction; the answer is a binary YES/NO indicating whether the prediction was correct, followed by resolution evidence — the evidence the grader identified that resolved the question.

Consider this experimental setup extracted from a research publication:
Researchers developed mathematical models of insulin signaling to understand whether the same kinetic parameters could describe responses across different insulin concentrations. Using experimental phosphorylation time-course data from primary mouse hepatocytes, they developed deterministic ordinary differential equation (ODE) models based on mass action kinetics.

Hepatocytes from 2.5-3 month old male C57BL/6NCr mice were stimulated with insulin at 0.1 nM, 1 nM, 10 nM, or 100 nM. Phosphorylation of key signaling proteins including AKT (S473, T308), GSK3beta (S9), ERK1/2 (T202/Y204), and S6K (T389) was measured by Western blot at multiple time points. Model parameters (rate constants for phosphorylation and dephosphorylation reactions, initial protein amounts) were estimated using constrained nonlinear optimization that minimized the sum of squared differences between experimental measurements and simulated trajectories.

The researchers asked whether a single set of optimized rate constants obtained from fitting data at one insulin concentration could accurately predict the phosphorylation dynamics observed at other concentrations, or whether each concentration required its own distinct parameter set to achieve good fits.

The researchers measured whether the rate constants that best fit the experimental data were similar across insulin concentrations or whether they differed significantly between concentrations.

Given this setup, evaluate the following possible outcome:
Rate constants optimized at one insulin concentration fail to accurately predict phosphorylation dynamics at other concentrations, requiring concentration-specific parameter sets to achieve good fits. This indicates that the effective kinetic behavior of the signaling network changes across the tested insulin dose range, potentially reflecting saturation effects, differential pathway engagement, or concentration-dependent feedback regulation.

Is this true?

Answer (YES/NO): YES